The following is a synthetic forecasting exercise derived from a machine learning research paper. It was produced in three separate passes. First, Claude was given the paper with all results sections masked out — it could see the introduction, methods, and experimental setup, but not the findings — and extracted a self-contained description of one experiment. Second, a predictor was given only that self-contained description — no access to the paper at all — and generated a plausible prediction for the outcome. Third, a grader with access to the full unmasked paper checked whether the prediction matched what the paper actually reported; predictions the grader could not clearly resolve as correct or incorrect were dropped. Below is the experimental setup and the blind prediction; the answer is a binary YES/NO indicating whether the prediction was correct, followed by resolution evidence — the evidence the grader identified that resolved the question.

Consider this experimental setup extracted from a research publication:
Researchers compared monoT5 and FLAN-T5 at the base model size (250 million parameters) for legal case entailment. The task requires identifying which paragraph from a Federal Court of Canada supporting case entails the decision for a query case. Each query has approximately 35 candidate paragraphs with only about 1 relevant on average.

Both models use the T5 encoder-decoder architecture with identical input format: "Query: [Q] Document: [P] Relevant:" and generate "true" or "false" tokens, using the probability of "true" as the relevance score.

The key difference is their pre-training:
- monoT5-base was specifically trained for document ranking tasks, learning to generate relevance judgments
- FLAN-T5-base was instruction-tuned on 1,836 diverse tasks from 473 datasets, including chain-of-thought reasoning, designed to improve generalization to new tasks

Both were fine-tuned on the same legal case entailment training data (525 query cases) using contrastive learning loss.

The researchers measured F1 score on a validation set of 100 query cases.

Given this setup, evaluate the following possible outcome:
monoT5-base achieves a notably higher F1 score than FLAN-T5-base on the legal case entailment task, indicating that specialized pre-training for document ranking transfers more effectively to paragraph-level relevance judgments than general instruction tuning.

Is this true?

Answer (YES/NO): YES